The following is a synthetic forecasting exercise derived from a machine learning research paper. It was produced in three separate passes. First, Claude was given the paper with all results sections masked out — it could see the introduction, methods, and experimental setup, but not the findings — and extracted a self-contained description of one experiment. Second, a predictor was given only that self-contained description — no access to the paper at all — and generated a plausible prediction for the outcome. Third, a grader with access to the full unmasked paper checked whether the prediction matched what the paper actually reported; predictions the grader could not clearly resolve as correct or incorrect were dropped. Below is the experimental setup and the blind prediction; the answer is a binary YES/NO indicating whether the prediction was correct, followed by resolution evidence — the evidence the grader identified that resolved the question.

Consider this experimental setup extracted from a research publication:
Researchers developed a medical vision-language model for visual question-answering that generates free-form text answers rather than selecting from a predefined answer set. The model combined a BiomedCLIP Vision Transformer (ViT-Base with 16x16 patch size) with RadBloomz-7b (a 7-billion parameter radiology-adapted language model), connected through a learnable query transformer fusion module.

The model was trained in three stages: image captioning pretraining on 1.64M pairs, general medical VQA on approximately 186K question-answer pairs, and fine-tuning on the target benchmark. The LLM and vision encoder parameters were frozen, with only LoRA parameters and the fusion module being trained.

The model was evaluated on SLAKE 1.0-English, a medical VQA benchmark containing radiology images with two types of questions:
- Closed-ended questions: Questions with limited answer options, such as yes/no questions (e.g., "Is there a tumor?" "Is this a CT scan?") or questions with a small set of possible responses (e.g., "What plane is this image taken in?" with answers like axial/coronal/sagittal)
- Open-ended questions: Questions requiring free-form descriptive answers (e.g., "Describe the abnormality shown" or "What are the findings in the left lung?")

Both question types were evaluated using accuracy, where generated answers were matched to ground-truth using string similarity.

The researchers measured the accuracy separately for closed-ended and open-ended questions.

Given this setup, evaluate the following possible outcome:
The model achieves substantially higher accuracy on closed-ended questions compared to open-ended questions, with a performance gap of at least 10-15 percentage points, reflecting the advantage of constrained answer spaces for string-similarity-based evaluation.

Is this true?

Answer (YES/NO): NO